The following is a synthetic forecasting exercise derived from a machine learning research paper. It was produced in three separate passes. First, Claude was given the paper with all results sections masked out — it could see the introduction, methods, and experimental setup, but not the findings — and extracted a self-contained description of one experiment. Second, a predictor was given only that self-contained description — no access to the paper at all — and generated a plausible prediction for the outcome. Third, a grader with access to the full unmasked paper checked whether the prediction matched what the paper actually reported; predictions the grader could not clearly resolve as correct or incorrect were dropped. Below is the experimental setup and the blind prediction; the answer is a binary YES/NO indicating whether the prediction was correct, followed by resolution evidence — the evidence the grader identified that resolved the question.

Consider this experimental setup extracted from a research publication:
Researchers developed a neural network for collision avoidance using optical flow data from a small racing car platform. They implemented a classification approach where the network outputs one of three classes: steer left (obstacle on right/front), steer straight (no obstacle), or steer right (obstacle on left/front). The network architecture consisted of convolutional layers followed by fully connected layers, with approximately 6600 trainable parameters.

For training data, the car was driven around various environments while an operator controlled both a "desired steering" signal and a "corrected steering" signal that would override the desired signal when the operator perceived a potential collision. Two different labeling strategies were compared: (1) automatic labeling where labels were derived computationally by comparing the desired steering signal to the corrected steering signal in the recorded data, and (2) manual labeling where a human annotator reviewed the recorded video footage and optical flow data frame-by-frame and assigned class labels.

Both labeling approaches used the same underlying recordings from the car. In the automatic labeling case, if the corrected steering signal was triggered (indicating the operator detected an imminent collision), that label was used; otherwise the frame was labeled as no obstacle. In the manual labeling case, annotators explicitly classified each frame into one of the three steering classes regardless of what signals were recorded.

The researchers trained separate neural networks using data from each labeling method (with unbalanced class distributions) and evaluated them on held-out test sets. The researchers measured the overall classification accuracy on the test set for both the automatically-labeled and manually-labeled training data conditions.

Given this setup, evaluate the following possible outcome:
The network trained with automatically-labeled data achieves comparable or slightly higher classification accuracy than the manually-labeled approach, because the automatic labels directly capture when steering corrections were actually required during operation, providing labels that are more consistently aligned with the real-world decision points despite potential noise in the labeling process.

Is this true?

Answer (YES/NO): NO